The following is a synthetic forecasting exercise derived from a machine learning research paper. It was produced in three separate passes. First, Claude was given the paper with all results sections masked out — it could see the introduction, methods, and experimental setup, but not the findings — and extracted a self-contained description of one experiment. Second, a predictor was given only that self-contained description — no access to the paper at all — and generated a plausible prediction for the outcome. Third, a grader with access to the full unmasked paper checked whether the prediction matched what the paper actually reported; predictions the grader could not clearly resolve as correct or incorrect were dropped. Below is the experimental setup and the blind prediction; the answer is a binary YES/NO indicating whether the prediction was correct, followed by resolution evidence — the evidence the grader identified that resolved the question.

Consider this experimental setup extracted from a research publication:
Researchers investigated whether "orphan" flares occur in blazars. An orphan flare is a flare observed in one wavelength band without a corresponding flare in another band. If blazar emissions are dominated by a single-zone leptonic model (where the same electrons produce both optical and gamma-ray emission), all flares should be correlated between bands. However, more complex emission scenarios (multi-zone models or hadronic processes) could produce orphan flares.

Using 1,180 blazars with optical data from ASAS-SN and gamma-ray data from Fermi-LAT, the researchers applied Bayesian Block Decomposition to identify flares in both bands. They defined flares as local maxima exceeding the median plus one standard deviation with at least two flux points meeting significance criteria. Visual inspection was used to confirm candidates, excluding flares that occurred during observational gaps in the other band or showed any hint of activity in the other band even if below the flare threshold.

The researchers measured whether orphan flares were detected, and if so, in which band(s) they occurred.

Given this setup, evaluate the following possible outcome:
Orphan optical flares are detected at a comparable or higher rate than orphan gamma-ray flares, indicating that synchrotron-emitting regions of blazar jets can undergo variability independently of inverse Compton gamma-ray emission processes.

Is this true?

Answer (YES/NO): NO